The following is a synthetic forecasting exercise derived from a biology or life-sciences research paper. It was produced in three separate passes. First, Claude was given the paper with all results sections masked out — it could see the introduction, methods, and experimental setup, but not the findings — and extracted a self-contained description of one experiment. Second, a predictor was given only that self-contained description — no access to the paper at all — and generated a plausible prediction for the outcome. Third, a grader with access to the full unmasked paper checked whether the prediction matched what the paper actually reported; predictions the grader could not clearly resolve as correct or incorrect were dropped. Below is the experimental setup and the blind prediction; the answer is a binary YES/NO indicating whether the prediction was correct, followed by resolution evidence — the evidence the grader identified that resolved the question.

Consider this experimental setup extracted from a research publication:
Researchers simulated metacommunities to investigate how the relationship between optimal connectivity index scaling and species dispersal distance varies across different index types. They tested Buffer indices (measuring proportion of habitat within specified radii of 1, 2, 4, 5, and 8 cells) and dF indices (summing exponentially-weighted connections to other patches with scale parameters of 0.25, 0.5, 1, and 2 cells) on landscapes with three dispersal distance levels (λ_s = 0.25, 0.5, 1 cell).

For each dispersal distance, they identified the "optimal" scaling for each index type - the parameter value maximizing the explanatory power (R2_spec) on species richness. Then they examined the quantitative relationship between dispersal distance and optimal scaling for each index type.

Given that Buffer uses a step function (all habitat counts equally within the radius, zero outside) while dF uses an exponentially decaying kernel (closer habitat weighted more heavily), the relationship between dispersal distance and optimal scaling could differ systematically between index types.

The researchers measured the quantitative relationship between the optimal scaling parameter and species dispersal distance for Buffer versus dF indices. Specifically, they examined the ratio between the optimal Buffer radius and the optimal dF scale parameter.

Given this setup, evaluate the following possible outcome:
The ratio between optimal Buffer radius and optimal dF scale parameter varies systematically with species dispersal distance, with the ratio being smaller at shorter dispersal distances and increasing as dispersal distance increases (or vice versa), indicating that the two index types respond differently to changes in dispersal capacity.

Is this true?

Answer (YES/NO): NO